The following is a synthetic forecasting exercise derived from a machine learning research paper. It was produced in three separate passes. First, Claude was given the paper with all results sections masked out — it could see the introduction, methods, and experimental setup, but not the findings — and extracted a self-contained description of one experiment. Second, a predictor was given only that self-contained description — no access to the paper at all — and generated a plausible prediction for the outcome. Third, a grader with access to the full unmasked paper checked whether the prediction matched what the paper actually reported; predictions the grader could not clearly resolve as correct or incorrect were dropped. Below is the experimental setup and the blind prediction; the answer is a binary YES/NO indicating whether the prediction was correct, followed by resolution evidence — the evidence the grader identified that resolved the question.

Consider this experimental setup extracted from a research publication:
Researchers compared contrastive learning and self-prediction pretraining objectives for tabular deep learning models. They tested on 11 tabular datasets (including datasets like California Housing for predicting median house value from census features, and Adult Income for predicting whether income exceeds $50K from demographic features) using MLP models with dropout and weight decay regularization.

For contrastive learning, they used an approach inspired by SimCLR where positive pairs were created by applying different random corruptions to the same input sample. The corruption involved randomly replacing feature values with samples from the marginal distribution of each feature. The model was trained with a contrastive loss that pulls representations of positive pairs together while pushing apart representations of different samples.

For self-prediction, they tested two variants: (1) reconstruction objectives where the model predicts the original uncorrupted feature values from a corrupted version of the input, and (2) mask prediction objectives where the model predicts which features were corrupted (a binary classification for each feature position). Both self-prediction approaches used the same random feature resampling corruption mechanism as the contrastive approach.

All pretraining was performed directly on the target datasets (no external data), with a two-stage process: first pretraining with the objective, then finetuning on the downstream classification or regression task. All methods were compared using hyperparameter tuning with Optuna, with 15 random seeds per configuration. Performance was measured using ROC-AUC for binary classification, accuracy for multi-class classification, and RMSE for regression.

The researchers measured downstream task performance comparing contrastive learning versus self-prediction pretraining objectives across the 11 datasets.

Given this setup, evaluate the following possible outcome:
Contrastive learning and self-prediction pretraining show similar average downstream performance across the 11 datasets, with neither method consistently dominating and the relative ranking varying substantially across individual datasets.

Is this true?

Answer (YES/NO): NO